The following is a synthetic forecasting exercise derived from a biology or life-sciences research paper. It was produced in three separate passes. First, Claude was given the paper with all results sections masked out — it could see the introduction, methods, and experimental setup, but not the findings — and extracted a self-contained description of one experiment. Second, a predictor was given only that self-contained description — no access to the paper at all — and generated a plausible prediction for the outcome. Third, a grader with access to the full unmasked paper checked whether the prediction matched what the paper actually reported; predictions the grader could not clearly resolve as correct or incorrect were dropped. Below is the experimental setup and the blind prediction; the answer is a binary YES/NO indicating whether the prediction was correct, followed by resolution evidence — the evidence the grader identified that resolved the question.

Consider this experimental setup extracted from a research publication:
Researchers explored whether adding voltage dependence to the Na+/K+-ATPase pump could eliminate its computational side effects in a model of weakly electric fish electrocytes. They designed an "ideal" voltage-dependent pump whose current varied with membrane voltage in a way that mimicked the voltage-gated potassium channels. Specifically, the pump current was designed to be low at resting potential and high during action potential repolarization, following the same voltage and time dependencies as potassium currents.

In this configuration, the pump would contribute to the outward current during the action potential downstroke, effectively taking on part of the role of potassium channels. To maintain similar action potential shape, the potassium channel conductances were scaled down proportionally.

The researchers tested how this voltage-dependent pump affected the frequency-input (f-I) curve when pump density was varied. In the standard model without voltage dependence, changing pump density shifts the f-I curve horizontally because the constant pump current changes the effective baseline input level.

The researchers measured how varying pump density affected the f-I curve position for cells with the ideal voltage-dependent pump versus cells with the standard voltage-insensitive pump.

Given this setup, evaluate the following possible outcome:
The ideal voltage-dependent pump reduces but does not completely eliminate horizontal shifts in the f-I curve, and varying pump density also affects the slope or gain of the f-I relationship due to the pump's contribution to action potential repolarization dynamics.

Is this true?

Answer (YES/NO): NO